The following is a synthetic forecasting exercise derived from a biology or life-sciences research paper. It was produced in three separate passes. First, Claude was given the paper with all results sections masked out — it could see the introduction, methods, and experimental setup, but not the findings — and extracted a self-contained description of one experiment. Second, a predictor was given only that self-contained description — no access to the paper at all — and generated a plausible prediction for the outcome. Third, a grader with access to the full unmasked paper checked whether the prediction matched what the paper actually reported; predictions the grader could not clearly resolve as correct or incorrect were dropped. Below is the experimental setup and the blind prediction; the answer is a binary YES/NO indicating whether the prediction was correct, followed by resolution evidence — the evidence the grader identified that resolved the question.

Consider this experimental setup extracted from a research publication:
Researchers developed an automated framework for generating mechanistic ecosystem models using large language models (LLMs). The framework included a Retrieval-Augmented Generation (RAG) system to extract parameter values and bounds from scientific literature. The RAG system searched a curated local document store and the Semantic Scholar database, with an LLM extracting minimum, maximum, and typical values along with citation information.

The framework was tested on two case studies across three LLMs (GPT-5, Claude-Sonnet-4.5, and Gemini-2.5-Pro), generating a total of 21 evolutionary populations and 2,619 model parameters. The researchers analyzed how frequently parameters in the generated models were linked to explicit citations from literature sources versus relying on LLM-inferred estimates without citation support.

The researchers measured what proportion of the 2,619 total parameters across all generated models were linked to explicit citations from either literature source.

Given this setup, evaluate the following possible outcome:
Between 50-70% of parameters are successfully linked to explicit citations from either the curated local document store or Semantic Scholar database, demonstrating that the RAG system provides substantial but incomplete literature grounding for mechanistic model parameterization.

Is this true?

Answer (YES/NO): NO